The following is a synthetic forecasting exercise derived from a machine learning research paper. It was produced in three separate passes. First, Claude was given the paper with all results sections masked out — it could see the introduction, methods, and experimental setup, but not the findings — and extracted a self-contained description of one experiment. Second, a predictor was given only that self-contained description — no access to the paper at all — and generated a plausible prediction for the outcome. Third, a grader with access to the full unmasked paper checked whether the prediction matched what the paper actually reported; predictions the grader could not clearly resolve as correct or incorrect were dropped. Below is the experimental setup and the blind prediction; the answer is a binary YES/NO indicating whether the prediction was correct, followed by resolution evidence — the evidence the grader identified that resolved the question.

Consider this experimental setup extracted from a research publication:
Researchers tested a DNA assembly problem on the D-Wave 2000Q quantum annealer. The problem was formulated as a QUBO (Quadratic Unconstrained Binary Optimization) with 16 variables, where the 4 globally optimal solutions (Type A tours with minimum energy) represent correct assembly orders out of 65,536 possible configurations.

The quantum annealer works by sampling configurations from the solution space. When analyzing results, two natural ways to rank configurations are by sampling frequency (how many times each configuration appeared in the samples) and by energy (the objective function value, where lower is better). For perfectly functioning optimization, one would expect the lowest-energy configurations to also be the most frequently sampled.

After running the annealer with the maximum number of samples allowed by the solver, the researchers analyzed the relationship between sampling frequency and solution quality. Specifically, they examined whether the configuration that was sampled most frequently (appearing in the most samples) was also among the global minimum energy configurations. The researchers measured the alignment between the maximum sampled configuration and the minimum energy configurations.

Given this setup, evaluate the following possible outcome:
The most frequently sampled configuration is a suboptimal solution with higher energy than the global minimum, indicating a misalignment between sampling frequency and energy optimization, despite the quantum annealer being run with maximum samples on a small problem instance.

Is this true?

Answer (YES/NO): YES